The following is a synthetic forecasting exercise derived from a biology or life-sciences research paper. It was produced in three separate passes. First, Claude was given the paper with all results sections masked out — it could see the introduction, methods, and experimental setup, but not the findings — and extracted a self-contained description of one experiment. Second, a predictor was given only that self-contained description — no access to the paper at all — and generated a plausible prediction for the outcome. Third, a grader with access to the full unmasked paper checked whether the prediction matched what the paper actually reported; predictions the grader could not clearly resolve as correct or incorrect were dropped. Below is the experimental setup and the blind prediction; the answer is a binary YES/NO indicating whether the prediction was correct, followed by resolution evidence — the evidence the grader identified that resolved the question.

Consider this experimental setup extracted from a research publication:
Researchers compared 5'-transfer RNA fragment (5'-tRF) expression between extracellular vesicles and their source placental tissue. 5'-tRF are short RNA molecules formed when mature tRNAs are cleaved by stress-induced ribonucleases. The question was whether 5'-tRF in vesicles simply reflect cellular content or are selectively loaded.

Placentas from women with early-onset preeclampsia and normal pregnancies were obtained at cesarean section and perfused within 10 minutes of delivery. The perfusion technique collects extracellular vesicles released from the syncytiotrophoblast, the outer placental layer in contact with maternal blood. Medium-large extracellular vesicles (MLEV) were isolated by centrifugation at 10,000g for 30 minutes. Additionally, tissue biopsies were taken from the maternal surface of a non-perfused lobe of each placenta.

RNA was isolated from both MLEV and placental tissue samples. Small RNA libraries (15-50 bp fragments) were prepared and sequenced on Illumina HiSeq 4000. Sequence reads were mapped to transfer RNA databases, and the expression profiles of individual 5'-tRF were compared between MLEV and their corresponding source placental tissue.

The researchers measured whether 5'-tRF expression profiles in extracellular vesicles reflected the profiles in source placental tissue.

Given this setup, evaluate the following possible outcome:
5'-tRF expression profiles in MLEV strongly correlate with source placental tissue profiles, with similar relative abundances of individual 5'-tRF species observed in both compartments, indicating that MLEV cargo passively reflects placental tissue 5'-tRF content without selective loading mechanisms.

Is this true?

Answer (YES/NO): NO